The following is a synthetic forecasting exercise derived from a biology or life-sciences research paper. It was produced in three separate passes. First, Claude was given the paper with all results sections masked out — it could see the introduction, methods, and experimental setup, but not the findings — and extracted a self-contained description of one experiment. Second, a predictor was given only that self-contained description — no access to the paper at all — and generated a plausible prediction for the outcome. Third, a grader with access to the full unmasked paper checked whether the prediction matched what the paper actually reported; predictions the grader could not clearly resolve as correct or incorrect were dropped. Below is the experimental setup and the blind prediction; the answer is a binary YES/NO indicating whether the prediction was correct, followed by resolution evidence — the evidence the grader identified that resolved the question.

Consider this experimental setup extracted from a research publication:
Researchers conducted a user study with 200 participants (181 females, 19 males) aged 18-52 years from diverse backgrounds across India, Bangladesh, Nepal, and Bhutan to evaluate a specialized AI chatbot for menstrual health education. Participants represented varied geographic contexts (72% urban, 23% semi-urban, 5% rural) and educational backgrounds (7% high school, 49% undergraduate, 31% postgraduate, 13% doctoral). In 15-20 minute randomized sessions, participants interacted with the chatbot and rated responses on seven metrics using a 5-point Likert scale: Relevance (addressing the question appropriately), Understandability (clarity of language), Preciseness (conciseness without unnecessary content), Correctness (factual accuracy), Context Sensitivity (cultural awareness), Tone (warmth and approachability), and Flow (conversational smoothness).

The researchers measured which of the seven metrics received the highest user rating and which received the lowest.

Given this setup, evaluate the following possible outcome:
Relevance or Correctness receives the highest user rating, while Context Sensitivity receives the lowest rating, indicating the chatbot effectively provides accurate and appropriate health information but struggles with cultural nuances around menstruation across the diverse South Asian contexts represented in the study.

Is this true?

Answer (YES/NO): NO